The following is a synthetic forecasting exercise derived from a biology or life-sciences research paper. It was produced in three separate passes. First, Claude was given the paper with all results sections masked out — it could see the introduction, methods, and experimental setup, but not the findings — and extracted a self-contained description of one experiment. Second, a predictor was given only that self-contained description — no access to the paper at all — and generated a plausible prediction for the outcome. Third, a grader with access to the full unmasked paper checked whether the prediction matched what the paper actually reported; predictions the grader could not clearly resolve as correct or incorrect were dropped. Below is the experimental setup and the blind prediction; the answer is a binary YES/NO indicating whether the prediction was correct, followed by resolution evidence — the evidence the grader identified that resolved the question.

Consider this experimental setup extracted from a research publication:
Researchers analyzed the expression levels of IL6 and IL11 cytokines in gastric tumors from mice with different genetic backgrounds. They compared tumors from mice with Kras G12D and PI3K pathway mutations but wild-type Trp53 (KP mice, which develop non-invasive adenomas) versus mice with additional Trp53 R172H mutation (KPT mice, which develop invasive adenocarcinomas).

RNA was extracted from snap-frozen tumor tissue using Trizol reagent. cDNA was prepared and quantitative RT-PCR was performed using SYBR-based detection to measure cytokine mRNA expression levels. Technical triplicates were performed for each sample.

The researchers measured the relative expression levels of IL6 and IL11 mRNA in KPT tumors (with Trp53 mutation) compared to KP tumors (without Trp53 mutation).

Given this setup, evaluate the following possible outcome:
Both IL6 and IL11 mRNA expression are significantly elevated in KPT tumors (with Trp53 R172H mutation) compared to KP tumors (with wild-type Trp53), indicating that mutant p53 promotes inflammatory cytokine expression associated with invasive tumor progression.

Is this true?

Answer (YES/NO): NO